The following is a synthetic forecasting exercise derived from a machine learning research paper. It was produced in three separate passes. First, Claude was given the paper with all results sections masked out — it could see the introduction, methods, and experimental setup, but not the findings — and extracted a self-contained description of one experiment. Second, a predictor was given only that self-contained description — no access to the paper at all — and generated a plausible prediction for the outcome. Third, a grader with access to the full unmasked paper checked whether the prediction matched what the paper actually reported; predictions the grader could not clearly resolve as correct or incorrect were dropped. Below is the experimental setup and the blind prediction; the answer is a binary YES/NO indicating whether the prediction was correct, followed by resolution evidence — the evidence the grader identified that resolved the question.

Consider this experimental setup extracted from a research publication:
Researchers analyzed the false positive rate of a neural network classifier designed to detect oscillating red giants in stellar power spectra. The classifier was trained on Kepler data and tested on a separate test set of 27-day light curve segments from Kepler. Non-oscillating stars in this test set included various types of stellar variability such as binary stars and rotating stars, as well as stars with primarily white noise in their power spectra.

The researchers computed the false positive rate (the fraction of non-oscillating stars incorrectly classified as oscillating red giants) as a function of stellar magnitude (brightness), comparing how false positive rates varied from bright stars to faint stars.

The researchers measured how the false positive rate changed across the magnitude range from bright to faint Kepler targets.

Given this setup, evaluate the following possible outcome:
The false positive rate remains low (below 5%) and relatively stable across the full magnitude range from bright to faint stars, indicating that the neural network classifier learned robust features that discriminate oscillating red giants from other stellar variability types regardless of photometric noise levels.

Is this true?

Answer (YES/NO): NO